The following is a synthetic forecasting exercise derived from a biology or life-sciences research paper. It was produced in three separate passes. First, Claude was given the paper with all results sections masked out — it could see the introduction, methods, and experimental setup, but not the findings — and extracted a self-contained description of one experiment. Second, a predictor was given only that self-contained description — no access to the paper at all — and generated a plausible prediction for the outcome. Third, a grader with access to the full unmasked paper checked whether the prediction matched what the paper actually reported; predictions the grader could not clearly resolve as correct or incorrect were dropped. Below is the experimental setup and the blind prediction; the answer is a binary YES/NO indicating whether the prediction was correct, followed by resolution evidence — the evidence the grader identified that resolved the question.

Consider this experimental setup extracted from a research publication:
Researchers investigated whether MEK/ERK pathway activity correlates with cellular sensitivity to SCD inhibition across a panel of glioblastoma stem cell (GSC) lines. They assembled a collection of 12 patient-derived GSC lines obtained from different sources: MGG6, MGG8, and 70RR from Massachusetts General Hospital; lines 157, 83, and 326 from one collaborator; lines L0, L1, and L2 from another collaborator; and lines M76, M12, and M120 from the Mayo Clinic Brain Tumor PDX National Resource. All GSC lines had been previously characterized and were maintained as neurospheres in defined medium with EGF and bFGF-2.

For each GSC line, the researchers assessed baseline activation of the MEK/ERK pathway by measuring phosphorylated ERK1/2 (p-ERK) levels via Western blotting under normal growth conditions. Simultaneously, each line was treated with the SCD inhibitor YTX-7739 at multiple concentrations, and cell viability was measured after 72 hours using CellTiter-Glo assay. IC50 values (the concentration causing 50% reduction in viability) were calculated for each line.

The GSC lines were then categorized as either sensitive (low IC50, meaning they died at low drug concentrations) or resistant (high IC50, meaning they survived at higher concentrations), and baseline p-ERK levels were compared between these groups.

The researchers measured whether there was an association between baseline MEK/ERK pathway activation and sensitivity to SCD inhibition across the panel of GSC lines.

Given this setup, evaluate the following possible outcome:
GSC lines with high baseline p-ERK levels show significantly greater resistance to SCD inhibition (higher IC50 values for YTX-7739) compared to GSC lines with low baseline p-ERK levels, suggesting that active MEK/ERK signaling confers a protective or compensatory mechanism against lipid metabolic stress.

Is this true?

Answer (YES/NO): NO